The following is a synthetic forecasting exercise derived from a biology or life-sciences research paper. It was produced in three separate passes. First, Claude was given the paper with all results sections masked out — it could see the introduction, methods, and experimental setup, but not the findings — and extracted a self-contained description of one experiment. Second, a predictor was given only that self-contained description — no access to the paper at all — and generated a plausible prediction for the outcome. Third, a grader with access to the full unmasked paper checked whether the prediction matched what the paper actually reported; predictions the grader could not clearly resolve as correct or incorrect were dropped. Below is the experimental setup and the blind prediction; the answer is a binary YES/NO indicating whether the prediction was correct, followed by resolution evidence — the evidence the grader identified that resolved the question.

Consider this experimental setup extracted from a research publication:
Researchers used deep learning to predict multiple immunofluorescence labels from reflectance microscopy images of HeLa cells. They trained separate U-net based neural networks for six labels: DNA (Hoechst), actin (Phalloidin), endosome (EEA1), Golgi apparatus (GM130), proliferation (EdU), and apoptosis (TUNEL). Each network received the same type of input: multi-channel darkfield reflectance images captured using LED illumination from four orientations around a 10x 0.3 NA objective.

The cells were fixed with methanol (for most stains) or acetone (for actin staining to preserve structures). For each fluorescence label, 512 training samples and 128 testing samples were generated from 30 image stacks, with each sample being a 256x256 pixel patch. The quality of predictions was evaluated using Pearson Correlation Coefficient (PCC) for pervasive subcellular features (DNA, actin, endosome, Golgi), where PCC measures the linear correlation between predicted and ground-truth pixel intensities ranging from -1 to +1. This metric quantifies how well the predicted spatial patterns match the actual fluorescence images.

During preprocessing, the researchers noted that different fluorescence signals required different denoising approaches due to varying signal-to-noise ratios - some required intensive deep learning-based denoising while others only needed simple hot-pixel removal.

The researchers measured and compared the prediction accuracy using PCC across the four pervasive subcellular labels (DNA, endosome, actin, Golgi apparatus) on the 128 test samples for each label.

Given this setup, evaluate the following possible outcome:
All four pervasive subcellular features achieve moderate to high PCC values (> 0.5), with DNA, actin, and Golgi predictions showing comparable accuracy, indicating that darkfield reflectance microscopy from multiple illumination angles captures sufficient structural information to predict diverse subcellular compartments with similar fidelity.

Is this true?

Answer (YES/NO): NO